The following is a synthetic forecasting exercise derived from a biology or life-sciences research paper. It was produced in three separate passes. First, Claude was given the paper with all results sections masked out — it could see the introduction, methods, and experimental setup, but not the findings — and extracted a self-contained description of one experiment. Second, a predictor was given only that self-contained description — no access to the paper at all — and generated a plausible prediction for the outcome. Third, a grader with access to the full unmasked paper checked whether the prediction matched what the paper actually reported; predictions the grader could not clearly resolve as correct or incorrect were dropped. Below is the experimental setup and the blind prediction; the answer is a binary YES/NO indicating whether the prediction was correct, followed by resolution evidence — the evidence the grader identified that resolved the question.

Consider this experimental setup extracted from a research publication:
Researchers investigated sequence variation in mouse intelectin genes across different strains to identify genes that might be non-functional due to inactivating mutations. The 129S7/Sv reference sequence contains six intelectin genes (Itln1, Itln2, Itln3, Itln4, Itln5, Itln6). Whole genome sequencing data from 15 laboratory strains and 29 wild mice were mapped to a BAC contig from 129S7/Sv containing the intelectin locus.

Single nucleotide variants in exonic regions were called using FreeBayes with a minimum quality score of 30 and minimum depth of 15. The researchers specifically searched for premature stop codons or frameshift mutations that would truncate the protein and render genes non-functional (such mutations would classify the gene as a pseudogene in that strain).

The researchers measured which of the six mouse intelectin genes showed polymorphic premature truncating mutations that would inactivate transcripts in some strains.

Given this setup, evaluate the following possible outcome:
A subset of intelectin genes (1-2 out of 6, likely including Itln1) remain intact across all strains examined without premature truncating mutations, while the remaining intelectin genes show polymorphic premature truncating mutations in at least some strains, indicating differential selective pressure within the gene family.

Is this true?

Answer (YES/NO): NO